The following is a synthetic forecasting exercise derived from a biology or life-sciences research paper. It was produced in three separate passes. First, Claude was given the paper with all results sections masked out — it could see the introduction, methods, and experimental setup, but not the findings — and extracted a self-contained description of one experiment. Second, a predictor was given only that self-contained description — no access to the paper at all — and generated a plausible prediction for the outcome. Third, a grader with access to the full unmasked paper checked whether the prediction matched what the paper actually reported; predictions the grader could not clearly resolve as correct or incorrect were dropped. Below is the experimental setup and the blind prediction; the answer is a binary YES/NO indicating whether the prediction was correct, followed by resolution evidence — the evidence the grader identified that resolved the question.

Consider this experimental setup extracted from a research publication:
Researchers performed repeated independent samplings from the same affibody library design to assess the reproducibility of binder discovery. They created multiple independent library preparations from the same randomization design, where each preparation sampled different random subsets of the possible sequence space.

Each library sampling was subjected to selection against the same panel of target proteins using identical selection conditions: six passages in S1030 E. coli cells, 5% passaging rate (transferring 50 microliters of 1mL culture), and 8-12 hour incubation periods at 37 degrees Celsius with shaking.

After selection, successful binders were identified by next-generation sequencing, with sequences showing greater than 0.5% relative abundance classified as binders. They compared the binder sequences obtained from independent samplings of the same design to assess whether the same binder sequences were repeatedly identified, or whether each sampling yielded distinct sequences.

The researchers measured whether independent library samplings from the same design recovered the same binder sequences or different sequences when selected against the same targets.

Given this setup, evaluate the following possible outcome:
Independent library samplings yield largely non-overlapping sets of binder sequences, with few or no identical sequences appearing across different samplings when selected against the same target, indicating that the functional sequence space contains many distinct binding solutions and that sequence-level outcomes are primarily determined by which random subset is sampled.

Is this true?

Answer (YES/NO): NO